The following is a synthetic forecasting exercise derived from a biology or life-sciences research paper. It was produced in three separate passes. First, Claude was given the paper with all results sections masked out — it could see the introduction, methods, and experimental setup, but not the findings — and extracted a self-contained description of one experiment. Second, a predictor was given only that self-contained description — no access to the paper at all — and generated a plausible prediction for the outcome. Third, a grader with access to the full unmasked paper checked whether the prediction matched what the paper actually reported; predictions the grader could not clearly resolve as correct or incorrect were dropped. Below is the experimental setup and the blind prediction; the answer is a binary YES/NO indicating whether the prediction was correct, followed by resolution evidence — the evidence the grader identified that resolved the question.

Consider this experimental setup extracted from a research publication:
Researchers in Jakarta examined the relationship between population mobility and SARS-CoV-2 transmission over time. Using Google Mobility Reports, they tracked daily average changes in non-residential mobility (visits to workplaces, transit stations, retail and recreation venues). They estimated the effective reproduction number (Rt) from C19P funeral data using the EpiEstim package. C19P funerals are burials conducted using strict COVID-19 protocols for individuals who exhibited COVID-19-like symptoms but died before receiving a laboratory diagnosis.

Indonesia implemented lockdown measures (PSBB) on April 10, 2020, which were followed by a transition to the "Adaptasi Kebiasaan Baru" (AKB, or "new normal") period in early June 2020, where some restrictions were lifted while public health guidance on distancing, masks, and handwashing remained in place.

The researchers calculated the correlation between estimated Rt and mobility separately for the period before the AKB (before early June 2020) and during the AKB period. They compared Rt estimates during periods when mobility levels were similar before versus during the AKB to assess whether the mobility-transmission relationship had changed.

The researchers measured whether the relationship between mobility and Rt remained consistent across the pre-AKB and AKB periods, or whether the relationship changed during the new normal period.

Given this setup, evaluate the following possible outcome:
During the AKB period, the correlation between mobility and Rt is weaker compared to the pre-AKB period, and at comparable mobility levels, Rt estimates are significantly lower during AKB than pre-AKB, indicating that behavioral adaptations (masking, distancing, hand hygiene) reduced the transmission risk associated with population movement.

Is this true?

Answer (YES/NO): YES